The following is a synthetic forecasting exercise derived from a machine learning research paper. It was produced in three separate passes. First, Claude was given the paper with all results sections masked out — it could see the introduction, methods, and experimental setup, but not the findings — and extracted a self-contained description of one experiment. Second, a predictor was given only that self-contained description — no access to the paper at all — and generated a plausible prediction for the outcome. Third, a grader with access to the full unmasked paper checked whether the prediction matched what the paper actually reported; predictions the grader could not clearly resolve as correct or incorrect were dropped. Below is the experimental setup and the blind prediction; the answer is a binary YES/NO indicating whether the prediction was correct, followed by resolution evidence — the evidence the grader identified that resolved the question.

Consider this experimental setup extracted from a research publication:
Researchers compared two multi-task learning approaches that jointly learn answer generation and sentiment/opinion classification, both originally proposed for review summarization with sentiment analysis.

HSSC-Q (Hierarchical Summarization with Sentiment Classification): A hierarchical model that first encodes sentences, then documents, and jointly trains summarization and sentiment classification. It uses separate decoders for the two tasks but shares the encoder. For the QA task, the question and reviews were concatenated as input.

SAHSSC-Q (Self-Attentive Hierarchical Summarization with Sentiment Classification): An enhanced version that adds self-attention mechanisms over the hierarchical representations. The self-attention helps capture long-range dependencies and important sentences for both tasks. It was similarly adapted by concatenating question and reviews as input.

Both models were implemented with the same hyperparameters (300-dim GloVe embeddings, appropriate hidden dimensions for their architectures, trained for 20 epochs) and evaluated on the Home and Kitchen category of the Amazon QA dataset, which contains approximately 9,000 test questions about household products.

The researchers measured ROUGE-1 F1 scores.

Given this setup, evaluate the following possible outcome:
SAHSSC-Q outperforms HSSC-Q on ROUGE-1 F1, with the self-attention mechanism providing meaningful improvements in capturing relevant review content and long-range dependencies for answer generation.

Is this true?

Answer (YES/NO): NO